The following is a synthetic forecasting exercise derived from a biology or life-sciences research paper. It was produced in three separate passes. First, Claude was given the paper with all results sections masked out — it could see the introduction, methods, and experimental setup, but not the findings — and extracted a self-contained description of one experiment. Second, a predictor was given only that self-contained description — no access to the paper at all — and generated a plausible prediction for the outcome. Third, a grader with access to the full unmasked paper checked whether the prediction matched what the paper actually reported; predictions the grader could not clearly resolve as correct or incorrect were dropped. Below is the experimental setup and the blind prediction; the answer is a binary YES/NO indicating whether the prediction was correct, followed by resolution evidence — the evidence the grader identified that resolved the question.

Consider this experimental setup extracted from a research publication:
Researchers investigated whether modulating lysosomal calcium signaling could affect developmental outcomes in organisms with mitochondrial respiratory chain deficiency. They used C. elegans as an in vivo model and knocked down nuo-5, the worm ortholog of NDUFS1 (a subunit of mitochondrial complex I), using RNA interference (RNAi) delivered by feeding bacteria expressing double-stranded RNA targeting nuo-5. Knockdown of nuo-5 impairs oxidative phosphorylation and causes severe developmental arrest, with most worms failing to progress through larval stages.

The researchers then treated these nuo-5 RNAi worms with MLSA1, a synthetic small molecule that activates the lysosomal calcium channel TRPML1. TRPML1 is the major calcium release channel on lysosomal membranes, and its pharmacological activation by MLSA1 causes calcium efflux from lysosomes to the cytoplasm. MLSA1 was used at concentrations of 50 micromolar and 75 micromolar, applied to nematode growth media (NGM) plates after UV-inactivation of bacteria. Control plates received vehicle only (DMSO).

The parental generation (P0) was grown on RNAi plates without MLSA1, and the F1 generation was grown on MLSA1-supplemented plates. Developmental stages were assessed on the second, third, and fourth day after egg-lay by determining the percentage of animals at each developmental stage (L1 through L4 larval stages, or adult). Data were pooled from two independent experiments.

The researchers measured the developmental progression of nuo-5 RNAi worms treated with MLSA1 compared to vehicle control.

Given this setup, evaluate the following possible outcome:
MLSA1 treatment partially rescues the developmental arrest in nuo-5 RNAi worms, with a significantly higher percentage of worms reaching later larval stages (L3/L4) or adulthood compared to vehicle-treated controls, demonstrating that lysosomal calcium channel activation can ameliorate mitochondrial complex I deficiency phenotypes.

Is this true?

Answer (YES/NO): YES